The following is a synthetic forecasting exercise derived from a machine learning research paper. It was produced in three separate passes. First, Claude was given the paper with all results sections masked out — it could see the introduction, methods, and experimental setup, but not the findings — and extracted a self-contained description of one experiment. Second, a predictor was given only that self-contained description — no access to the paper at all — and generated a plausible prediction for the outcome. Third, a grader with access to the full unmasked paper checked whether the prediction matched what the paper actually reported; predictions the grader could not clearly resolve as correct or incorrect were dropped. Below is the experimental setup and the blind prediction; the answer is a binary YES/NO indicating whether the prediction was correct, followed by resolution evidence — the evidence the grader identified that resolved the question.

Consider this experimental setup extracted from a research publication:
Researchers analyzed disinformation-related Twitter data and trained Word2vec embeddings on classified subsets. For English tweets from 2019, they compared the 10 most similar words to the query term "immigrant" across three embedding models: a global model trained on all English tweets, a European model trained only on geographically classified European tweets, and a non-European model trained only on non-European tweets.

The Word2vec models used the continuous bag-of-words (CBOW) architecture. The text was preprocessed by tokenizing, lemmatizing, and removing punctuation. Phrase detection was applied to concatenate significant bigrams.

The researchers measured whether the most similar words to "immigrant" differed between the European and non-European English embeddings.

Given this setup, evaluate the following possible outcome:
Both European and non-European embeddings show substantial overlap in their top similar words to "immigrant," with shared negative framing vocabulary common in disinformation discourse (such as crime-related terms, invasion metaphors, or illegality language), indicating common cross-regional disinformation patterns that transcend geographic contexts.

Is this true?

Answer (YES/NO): NO